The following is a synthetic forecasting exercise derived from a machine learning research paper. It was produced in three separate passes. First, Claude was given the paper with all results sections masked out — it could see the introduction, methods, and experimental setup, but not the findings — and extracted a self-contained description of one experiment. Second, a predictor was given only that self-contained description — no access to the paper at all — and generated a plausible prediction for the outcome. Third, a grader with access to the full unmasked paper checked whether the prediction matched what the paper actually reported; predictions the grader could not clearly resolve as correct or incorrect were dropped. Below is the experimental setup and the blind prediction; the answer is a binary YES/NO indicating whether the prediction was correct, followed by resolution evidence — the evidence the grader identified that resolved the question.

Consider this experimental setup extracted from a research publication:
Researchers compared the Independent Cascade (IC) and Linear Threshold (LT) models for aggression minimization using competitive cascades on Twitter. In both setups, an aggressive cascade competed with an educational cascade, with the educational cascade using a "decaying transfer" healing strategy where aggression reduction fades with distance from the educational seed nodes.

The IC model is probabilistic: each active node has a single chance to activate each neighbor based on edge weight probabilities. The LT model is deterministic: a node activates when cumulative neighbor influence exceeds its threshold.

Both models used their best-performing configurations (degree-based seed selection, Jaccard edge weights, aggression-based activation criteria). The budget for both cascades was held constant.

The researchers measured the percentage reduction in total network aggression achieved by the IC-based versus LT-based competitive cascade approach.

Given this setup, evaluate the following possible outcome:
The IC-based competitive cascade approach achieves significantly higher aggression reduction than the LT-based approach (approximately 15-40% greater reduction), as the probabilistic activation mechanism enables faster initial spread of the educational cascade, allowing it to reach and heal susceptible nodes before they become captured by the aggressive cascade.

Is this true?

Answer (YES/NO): NO